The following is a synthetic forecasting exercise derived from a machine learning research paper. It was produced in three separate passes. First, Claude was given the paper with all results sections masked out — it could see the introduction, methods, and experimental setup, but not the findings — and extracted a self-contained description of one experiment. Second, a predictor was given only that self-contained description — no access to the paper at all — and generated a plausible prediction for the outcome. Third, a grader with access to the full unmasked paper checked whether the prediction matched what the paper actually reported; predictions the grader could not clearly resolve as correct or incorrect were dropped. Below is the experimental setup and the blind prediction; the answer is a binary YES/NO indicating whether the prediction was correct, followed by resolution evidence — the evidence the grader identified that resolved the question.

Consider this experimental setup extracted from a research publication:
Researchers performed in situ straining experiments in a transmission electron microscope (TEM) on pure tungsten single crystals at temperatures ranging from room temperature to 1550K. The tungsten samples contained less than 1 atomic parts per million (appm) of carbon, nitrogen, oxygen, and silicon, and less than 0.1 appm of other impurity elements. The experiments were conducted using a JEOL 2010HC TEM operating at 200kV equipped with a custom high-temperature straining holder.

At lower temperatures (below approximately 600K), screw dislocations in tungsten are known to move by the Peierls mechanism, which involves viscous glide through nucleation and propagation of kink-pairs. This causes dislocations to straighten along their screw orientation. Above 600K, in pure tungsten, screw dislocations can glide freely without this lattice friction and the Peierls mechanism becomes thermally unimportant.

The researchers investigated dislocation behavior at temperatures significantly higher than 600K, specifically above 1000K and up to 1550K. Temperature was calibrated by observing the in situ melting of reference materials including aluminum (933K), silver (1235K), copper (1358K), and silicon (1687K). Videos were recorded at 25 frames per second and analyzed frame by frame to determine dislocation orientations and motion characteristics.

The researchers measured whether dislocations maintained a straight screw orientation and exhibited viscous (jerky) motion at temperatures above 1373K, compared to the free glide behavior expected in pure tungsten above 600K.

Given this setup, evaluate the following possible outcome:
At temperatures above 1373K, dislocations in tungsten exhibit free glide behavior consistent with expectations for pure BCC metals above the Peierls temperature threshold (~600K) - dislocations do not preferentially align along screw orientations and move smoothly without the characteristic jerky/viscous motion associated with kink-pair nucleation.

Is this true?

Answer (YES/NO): NO